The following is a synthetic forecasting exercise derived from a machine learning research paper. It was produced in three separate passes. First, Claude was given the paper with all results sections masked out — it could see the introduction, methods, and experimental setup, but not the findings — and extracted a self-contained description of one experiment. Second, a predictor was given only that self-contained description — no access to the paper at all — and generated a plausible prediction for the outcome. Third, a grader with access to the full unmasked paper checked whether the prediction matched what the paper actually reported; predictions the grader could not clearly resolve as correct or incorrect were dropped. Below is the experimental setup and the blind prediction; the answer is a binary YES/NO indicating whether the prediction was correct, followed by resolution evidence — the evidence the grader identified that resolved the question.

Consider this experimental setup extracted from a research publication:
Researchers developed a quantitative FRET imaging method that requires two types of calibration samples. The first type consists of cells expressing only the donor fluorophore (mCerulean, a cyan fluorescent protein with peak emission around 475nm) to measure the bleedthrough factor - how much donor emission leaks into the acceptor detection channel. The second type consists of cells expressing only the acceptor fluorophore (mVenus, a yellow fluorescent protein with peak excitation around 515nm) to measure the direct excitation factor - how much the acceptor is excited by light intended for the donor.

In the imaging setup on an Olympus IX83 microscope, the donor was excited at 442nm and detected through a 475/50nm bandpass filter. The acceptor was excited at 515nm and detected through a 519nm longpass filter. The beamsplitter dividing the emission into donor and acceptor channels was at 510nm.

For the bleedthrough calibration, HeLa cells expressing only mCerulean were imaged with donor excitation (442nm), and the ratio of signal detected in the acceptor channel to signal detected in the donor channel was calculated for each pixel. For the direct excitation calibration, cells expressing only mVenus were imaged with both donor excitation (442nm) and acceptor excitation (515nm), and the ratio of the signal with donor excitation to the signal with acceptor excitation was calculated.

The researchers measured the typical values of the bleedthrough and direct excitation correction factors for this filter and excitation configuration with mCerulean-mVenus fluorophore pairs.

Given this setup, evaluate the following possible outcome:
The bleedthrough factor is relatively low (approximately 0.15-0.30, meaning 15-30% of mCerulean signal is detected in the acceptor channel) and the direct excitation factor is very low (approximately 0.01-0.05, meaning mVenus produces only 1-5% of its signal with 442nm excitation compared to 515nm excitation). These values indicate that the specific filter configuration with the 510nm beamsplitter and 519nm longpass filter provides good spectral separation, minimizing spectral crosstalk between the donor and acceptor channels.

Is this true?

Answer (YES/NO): NO